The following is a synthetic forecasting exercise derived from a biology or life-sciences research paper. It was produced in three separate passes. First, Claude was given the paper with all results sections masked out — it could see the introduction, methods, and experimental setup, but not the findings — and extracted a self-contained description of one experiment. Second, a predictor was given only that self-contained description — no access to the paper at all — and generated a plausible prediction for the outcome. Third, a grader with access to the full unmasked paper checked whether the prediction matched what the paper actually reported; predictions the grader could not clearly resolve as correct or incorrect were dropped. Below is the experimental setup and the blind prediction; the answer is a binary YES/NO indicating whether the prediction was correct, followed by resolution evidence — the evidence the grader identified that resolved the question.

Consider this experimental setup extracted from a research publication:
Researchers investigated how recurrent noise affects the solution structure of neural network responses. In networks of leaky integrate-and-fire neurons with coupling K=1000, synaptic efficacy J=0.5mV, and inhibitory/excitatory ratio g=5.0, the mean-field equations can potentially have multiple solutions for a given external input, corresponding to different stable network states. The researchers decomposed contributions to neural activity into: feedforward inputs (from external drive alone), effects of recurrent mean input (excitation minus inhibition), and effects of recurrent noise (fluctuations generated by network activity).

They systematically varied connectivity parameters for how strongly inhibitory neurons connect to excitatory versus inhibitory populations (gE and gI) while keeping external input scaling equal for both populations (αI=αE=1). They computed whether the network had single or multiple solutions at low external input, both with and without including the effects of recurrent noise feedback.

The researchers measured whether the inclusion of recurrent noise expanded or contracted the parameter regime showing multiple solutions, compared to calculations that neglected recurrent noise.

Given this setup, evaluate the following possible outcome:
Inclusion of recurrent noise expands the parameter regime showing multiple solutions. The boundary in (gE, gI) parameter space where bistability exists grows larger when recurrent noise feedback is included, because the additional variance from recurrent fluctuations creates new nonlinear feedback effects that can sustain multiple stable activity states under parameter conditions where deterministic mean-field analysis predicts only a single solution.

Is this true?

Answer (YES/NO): NO